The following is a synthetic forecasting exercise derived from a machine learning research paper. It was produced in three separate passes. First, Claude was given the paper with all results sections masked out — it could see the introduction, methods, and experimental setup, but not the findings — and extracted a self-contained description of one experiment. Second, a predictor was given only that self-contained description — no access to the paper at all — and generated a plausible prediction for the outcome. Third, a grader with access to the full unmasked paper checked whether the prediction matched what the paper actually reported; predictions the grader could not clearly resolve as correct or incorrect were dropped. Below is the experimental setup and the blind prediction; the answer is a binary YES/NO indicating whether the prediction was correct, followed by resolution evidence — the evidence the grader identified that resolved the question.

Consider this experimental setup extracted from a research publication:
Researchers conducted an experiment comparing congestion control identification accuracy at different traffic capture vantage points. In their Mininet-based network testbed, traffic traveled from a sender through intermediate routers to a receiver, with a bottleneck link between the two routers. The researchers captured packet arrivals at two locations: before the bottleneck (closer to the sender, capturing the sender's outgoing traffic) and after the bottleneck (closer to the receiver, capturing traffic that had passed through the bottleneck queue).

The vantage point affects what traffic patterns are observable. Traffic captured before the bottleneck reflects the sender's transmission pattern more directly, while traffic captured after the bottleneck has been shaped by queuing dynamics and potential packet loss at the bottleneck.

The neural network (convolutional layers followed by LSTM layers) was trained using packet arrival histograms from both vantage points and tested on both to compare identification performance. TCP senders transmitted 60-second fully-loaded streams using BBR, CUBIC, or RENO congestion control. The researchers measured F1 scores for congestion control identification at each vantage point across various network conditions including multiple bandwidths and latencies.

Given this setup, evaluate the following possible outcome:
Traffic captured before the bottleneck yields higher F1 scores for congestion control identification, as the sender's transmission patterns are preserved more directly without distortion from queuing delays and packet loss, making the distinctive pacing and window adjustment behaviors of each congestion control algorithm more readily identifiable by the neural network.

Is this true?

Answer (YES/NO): YES